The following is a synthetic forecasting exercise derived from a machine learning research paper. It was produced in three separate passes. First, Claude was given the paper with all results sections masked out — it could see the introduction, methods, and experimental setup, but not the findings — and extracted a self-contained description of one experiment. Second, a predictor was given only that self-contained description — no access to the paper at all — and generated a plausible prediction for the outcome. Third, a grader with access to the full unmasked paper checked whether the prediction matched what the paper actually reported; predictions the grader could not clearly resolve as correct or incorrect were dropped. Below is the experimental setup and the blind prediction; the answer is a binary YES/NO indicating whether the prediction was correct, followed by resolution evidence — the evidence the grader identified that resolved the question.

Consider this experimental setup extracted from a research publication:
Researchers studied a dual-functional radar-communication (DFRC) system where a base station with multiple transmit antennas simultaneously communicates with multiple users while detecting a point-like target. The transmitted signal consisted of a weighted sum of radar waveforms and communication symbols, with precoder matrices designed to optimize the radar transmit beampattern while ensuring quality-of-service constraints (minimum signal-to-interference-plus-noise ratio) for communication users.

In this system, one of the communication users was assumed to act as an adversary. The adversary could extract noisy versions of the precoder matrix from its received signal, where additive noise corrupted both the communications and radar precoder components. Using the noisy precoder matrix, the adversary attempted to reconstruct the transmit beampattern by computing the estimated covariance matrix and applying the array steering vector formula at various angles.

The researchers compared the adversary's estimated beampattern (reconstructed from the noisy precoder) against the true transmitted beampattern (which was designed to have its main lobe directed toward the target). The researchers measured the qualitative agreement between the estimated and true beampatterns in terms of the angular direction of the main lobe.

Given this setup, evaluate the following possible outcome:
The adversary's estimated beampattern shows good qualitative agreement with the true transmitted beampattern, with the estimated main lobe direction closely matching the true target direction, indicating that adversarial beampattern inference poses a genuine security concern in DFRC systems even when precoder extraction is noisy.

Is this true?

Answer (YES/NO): YES